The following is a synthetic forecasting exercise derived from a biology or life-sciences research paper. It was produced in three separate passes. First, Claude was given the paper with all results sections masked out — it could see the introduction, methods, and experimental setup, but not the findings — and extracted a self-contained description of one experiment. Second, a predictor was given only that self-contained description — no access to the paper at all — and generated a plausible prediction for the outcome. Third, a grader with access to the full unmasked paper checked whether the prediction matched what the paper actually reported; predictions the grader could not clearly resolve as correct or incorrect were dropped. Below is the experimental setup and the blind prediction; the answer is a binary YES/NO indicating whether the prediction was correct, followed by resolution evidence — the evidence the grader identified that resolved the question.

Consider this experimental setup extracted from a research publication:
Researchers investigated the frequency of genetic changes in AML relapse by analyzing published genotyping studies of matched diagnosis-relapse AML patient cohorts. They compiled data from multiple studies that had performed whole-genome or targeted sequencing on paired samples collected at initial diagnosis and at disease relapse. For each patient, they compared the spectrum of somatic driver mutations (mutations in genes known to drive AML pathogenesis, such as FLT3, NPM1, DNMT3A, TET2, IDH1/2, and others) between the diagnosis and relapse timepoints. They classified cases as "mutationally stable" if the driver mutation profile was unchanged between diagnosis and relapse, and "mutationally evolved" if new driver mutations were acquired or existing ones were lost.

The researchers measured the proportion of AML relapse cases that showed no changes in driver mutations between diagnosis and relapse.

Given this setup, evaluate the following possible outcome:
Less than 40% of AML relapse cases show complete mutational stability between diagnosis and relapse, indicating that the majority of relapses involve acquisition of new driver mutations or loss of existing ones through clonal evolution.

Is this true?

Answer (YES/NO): NO